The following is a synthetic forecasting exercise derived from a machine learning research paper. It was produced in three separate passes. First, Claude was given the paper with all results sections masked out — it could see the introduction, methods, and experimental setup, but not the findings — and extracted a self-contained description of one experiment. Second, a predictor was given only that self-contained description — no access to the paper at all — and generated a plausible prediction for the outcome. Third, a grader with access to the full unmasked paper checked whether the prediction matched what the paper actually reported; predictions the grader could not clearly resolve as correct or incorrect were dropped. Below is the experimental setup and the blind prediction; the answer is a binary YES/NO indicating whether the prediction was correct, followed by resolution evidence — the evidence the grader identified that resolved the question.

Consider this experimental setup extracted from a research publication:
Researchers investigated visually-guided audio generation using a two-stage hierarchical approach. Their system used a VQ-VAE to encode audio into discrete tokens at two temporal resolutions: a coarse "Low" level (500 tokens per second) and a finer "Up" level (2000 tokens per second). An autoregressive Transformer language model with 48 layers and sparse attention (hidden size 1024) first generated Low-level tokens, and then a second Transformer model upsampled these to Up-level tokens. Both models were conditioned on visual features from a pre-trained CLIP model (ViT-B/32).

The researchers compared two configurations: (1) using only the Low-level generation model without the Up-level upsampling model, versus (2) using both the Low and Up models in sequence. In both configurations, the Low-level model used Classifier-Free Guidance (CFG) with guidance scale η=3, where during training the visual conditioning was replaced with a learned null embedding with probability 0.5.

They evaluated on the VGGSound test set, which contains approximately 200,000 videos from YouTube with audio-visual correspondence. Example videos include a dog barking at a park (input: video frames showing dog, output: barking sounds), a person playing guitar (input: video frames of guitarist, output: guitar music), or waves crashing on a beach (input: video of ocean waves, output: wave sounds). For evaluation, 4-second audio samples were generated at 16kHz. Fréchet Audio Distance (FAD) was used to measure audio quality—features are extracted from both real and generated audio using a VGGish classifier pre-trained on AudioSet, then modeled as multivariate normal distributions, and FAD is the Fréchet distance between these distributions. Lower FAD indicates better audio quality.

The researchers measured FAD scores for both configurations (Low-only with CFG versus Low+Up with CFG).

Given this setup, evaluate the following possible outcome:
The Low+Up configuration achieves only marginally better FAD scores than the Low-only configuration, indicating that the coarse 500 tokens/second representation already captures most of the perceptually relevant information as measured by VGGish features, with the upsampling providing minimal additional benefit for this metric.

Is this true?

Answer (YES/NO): NO